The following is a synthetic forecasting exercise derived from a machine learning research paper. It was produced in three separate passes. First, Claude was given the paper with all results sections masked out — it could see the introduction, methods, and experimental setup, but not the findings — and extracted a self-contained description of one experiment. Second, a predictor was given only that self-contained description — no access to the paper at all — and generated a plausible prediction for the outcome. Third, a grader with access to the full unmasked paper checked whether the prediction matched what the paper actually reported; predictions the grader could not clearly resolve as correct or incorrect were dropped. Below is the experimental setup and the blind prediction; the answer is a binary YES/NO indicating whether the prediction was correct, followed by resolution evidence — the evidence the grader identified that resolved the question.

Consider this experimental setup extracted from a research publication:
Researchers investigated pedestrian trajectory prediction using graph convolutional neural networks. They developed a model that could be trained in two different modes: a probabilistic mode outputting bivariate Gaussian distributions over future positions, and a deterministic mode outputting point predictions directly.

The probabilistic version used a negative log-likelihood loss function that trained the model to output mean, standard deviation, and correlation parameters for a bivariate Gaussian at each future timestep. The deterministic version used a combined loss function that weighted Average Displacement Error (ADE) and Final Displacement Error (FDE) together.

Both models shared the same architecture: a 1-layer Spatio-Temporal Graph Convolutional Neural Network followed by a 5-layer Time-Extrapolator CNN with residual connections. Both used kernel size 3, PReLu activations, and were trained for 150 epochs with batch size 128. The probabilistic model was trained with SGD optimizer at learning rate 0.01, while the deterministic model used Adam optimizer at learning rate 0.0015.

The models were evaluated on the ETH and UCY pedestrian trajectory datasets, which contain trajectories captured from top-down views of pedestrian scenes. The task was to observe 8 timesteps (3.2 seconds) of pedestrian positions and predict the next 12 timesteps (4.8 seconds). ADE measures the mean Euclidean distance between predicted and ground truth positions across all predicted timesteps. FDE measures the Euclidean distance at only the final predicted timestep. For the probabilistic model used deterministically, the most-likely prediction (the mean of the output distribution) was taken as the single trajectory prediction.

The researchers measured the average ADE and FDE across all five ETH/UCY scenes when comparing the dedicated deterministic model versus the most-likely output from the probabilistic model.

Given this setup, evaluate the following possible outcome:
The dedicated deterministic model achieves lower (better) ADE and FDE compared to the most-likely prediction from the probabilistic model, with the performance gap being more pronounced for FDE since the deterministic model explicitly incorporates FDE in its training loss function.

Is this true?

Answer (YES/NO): YES